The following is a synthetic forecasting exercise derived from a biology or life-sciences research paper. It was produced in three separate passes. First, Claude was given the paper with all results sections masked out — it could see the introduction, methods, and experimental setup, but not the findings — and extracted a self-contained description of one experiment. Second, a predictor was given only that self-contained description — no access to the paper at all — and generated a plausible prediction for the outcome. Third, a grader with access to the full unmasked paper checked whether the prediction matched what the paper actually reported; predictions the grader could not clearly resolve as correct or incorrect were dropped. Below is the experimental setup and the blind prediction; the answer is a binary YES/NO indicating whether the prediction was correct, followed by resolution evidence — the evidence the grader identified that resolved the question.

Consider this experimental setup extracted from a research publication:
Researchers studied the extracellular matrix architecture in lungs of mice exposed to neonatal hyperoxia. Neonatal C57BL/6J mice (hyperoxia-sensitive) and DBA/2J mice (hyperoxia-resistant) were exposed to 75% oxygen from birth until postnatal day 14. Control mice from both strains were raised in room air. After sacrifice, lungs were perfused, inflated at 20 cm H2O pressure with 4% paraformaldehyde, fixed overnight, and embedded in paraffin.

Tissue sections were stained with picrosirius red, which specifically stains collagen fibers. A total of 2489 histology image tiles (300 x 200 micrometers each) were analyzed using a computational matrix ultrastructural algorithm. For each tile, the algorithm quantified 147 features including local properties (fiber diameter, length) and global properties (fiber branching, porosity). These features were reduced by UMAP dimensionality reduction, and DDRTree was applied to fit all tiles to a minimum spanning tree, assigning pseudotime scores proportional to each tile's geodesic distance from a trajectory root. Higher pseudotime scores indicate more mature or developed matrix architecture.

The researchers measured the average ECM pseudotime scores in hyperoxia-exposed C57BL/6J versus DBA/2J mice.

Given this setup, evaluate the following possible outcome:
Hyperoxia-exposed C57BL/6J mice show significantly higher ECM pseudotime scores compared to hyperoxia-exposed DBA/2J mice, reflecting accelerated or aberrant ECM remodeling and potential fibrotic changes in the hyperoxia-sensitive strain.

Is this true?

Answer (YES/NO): YES